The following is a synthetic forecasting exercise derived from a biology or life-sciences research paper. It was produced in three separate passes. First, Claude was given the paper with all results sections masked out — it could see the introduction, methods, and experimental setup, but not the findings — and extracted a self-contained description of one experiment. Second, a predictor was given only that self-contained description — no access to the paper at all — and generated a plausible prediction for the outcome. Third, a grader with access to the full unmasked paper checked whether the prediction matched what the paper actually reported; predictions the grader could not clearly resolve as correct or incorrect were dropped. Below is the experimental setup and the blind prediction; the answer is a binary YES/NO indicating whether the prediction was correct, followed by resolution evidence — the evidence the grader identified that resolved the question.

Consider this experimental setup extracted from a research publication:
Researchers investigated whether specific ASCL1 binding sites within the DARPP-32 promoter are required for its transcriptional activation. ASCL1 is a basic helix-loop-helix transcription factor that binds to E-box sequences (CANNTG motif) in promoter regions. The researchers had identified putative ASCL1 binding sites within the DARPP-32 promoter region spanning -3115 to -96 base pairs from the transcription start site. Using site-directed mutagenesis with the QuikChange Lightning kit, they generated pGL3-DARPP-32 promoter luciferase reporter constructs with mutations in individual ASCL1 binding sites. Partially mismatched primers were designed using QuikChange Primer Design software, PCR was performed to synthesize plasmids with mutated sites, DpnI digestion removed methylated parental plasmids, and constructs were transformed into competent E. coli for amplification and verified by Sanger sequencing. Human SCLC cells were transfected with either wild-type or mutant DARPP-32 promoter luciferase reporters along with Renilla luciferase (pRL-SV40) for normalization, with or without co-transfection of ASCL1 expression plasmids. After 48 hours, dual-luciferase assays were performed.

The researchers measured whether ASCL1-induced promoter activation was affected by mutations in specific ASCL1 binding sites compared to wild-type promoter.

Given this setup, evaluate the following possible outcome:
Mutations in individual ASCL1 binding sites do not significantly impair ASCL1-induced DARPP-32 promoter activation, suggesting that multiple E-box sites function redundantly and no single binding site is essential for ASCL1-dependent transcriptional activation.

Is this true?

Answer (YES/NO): NO